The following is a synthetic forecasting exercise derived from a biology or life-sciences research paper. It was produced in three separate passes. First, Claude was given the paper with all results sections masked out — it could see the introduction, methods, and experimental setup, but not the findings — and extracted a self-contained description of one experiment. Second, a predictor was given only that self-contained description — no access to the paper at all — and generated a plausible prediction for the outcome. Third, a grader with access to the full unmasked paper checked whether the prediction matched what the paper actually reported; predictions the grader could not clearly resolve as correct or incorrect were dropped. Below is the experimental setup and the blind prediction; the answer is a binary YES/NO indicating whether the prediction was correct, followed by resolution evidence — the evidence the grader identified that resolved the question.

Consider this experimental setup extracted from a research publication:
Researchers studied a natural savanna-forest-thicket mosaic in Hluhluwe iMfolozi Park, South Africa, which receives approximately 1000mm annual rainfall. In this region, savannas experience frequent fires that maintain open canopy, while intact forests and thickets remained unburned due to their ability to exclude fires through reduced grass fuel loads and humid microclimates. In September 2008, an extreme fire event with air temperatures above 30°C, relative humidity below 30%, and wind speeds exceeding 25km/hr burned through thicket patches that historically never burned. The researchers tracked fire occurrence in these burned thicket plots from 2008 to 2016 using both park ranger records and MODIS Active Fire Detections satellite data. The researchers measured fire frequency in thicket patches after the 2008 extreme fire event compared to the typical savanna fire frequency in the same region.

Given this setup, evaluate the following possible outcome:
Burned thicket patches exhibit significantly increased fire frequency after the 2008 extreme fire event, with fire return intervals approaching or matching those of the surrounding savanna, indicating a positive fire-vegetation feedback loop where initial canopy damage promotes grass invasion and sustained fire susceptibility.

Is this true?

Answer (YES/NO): YES